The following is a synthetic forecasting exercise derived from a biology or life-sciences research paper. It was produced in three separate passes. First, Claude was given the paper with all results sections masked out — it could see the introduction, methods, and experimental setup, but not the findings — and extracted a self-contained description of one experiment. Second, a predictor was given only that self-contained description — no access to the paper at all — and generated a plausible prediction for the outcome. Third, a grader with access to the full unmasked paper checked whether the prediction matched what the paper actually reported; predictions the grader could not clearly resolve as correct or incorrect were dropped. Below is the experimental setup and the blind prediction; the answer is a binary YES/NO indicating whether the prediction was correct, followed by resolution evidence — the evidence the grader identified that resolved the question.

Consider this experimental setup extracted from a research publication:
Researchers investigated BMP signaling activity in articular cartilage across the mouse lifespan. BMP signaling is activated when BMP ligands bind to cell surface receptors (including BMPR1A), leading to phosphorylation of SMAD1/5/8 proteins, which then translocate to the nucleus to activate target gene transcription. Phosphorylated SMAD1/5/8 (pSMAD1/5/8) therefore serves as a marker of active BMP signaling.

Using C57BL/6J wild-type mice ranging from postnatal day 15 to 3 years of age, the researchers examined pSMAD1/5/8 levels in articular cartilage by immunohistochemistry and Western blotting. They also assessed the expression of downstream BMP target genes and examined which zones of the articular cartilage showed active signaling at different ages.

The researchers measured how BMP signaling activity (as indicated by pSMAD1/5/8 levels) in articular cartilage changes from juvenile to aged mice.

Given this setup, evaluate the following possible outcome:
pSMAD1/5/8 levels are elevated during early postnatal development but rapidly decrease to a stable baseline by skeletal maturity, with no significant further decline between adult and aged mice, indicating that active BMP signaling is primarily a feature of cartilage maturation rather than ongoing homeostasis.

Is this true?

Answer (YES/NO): NO